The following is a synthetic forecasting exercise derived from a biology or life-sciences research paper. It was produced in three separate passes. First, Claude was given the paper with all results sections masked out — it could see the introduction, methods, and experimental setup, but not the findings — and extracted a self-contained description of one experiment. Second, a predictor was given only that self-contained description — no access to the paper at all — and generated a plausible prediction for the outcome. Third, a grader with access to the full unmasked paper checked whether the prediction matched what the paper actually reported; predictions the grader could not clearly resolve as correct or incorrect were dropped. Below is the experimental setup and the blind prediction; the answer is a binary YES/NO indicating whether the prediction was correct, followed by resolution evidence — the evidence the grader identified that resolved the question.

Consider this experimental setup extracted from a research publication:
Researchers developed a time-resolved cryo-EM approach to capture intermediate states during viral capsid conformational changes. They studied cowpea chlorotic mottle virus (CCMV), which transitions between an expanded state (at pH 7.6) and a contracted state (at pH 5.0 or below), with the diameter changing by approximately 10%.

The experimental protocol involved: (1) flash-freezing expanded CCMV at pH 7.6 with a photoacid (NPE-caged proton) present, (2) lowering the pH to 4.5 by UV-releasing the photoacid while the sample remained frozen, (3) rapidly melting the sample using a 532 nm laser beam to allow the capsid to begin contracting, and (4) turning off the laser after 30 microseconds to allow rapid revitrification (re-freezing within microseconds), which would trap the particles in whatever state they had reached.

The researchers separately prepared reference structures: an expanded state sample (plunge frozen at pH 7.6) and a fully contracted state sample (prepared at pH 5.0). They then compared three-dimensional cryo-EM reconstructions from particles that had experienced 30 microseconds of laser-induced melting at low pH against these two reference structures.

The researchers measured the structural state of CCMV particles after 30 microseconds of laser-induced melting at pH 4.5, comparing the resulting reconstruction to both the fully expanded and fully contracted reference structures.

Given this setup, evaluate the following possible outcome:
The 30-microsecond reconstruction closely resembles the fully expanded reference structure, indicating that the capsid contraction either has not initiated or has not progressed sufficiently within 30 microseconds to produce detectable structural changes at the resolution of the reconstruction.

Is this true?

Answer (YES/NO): NO